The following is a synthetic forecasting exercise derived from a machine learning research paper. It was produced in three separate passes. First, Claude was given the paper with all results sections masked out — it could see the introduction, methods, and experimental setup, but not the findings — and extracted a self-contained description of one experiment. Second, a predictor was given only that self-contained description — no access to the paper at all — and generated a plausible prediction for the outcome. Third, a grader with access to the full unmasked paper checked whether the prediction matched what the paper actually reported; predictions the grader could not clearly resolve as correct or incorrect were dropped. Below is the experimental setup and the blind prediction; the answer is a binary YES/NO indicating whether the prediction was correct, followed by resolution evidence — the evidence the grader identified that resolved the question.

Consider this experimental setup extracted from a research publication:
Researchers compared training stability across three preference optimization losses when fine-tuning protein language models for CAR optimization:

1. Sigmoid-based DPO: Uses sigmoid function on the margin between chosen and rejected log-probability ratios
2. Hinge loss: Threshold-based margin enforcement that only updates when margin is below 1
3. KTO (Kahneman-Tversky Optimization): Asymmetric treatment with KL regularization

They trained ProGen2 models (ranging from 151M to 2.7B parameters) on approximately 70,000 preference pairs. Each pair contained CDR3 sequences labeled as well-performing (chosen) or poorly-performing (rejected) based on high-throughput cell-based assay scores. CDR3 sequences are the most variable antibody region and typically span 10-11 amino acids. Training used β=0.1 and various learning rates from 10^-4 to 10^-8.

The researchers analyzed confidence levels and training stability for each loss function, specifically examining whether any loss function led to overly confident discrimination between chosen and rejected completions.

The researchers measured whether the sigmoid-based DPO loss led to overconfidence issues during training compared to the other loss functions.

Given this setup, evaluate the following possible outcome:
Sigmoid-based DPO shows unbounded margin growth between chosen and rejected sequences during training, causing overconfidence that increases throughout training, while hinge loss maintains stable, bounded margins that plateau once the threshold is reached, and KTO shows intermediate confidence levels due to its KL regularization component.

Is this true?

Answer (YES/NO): NO